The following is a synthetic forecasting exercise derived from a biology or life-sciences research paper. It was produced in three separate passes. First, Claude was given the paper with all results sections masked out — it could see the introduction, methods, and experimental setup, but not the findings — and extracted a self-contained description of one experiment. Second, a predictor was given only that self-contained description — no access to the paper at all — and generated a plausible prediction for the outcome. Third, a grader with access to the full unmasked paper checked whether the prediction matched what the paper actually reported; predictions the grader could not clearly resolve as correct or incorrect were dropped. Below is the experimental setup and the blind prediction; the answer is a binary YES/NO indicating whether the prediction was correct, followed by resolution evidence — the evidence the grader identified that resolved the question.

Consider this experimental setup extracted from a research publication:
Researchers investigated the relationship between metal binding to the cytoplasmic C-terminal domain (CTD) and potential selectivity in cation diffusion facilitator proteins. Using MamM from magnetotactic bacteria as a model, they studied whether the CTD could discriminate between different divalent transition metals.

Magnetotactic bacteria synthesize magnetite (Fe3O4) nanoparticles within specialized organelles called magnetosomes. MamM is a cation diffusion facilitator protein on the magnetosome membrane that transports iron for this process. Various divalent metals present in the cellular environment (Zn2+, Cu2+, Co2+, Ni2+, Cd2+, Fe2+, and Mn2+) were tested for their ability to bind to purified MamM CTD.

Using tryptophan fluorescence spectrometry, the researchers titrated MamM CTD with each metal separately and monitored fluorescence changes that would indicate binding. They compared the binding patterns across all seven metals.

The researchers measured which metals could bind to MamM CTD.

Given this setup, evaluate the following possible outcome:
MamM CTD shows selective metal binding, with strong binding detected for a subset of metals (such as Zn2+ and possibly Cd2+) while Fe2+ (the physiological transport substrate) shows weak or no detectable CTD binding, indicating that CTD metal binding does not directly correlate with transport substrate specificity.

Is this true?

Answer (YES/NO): NO